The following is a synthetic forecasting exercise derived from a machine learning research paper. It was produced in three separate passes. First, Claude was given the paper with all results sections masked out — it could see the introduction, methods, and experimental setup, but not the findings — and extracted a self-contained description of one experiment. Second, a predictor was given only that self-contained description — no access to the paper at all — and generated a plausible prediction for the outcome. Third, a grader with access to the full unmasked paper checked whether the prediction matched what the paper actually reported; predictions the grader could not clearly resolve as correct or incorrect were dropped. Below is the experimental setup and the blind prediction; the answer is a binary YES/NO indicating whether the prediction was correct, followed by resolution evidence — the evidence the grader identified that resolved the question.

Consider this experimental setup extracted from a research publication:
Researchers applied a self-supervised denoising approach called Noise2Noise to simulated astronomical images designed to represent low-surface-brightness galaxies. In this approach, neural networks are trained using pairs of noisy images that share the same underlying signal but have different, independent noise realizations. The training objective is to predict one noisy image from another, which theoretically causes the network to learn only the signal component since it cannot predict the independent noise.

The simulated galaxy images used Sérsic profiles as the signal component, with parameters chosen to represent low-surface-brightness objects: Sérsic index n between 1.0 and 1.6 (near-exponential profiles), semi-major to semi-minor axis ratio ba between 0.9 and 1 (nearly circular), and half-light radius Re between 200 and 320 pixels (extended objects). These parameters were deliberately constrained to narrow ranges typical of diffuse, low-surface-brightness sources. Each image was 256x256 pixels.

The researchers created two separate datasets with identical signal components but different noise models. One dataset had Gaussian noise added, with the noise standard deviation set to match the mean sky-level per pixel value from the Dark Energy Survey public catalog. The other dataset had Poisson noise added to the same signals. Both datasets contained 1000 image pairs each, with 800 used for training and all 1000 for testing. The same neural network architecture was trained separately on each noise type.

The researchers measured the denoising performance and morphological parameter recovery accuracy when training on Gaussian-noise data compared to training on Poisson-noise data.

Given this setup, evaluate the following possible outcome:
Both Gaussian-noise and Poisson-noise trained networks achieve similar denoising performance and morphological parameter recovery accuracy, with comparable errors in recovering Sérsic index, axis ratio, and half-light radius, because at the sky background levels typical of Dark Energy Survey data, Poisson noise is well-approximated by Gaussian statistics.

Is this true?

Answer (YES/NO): NO